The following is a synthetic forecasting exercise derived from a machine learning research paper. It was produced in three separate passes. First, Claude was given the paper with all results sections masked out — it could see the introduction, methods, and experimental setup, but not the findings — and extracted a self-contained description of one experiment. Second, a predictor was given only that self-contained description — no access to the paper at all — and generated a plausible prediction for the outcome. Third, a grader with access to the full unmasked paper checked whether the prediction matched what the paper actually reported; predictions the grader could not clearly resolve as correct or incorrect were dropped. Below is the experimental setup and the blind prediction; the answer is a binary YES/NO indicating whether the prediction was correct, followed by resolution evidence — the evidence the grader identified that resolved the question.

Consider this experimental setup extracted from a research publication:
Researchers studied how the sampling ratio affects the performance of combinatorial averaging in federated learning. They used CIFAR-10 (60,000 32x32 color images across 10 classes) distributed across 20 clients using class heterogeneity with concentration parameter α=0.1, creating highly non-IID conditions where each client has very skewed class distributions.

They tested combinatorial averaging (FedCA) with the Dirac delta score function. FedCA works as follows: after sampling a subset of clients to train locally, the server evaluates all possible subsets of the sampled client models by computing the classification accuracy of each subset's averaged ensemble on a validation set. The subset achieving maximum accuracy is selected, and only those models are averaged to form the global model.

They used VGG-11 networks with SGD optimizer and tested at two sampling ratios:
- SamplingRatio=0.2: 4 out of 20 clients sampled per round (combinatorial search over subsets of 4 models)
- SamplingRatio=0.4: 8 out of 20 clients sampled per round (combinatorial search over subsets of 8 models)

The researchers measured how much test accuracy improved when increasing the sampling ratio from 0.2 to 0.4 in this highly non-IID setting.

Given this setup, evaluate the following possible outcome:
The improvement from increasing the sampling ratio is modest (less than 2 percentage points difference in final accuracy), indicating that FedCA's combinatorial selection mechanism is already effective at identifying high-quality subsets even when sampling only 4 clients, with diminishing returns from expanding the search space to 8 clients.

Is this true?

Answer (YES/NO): NO